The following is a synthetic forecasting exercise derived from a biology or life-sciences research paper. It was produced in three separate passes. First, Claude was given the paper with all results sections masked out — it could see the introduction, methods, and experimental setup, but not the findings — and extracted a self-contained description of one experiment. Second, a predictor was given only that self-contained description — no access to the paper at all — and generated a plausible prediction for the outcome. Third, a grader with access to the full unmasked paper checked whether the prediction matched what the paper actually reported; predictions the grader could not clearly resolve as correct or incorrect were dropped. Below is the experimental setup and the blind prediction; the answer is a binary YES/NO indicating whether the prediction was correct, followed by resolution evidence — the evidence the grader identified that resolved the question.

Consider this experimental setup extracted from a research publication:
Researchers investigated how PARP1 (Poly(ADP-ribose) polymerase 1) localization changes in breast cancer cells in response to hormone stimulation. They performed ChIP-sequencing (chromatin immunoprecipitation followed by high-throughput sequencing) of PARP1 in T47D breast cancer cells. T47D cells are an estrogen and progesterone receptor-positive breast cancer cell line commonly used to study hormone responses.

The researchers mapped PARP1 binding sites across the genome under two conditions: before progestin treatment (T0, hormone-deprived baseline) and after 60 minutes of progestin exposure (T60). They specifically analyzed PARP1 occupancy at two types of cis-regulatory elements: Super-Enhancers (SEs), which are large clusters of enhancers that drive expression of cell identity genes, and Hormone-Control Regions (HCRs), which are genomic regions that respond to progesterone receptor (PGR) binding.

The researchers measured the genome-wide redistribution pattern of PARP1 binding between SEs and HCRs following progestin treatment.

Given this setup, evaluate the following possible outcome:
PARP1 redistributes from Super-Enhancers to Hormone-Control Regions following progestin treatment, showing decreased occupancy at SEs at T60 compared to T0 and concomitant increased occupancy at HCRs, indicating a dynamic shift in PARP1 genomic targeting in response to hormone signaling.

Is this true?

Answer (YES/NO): NO